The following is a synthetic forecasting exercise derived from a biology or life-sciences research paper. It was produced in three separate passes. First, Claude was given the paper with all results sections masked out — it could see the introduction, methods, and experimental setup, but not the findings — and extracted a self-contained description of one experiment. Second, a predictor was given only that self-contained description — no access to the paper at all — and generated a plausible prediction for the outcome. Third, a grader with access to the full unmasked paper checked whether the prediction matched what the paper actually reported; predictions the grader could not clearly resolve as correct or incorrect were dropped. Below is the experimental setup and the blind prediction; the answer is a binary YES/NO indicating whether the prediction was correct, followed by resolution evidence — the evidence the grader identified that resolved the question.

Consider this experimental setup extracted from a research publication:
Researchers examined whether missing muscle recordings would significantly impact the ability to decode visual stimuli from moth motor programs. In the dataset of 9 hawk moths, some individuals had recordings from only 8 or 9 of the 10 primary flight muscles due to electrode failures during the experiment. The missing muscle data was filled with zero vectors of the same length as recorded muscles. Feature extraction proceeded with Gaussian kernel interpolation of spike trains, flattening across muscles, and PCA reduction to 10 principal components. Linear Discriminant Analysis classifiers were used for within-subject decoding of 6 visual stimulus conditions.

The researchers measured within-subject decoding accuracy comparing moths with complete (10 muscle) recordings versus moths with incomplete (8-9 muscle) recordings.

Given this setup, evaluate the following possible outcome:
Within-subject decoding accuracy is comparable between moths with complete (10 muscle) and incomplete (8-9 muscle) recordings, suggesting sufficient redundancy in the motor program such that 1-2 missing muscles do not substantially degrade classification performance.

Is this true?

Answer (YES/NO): YES